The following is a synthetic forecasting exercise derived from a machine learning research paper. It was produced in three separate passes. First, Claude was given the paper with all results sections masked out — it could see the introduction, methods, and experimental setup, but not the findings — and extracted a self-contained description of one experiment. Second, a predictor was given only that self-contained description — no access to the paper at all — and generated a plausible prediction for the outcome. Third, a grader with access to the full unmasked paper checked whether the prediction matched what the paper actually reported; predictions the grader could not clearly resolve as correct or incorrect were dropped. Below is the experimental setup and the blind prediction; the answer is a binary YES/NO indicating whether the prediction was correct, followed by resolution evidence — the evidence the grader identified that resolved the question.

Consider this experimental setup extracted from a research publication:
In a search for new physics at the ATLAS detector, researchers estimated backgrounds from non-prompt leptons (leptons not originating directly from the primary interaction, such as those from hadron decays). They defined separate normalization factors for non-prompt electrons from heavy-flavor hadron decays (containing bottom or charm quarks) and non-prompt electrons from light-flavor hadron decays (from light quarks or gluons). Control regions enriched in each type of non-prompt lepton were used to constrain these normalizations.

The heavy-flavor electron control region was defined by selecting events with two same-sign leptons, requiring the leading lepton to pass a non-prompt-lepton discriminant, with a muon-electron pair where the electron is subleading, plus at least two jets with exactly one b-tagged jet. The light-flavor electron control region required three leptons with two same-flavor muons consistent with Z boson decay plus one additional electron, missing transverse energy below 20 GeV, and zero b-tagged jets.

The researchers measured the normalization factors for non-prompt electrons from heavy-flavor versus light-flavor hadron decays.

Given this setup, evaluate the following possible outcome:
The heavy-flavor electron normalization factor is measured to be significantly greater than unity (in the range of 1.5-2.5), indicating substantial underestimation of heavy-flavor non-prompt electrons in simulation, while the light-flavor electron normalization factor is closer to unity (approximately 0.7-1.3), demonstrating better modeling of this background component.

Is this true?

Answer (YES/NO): NO